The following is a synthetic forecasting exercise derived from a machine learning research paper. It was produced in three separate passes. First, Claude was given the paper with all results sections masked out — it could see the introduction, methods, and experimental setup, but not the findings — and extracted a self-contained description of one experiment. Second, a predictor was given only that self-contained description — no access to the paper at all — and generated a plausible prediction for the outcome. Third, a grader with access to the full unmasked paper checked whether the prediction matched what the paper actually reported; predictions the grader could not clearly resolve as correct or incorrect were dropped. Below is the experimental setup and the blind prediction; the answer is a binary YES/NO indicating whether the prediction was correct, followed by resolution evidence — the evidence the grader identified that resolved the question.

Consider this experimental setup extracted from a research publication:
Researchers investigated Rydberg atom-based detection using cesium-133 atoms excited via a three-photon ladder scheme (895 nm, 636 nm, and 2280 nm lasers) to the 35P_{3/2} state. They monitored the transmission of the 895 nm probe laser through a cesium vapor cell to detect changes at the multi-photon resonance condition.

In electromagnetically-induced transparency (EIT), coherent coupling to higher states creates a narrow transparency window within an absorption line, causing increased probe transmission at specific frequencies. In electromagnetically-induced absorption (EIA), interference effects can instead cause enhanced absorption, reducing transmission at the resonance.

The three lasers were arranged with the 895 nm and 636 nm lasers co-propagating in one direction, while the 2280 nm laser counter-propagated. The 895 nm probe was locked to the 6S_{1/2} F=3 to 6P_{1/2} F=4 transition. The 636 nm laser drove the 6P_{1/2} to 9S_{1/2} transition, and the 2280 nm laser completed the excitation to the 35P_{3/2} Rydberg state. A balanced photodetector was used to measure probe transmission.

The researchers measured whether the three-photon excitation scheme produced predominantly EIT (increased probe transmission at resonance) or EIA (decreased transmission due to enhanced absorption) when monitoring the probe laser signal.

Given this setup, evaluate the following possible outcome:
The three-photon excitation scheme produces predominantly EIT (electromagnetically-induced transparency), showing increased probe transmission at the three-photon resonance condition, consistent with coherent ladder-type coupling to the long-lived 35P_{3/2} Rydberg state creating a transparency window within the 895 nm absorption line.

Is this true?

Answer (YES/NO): NO